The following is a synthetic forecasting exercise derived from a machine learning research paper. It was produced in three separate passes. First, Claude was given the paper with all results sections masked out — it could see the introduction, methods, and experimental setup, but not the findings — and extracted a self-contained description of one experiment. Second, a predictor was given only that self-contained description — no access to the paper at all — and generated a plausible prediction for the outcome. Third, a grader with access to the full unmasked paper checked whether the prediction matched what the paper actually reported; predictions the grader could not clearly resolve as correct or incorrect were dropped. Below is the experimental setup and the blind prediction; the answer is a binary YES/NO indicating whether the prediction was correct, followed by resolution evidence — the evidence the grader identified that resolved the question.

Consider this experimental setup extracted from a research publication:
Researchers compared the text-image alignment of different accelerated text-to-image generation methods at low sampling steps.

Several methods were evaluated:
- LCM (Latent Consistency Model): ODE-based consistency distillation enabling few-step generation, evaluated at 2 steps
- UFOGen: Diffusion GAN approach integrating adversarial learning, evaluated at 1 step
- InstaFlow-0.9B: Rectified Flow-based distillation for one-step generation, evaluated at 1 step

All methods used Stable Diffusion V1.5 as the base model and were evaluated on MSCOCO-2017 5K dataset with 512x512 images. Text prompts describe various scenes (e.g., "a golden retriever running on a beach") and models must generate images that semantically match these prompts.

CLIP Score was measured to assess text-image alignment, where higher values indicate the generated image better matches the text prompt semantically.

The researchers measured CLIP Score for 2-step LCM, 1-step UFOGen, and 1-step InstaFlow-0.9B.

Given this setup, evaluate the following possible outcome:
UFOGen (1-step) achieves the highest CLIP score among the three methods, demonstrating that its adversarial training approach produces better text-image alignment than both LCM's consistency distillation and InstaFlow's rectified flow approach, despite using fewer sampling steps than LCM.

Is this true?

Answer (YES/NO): YES